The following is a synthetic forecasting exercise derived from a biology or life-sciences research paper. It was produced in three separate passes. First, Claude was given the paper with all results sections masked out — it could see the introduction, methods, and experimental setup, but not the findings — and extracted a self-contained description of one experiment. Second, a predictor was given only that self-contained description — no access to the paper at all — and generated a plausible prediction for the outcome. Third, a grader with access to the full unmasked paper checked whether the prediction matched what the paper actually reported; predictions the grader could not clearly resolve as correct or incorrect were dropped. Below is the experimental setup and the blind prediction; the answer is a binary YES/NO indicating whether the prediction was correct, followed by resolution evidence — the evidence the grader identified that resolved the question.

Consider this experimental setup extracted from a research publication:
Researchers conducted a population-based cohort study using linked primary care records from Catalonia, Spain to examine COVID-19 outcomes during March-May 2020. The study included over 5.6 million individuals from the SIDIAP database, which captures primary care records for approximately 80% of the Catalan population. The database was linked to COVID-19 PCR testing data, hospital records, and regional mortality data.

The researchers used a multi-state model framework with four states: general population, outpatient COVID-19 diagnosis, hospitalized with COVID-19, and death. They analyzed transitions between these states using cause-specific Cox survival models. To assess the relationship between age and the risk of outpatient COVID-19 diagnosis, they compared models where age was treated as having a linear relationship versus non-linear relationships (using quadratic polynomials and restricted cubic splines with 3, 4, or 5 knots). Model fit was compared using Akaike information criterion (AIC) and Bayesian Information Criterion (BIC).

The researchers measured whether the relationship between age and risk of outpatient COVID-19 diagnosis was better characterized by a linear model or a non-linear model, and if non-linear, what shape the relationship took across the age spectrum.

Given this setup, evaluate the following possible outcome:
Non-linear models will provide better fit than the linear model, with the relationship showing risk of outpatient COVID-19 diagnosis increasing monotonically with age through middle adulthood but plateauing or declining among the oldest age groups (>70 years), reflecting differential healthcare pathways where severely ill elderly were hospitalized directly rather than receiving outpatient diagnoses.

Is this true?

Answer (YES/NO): NO